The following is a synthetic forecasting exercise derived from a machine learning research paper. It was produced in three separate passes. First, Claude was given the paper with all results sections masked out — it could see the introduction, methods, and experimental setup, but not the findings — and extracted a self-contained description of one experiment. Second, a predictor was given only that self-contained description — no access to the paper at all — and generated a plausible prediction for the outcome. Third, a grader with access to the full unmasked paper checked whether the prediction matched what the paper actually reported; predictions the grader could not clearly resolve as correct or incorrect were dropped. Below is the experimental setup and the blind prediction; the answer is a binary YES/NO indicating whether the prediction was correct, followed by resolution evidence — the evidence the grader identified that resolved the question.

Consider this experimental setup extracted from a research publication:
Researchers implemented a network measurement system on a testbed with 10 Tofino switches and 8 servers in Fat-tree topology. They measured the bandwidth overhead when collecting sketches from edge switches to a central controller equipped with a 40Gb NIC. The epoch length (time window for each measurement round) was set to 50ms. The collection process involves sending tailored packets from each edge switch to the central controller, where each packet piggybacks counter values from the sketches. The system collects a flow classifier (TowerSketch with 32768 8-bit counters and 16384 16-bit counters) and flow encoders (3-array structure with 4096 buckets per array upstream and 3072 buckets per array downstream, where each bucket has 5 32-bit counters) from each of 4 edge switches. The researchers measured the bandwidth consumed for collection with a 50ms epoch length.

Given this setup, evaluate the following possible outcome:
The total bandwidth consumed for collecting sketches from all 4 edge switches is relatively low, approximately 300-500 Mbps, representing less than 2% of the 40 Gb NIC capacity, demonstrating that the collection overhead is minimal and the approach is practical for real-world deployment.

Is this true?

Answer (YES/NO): YES